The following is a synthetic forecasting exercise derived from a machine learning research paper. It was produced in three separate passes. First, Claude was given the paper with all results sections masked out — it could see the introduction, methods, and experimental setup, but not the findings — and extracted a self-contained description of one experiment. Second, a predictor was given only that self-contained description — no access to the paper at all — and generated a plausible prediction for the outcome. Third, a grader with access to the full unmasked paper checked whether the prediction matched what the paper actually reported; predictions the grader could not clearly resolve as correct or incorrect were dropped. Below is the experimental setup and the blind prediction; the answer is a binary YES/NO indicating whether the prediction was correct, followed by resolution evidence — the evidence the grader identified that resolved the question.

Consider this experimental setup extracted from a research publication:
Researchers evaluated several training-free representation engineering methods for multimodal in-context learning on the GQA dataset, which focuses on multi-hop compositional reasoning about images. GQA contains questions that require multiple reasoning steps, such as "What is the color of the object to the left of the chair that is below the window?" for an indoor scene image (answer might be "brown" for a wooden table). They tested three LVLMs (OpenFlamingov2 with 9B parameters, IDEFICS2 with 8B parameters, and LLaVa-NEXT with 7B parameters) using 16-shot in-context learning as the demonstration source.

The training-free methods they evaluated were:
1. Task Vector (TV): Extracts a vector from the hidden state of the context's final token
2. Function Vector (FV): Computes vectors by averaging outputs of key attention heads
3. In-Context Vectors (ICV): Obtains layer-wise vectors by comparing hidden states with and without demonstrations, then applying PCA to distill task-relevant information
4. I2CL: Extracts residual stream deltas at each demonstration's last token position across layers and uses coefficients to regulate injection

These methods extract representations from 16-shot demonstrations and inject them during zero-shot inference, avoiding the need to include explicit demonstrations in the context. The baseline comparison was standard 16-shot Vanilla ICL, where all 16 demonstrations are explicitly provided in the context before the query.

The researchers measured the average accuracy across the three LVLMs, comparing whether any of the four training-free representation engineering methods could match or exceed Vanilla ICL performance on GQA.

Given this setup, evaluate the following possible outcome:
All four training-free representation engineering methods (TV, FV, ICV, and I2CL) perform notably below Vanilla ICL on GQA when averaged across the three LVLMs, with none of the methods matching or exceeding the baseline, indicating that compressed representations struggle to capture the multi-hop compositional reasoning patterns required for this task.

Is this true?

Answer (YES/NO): YES